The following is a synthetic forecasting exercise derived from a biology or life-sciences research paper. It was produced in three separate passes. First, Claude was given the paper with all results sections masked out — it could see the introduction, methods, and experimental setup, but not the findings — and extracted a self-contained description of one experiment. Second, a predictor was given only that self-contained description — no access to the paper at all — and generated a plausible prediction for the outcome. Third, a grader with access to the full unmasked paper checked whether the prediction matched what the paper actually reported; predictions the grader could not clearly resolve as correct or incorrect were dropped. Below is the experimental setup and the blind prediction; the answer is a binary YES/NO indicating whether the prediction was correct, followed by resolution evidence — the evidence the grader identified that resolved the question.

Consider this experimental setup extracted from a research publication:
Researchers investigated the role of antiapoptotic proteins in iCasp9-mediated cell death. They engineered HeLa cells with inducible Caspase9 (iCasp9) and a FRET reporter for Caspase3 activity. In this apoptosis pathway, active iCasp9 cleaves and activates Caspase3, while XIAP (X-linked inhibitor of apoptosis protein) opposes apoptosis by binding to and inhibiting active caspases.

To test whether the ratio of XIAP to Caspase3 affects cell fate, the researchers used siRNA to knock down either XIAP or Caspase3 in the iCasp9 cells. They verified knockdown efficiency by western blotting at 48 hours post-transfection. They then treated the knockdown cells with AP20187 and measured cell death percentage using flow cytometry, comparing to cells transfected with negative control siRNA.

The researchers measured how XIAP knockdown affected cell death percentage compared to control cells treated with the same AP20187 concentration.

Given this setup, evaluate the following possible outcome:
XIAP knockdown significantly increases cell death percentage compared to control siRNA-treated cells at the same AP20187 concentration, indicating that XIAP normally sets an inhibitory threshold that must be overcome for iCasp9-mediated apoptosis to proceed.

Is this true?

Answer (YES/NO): YES